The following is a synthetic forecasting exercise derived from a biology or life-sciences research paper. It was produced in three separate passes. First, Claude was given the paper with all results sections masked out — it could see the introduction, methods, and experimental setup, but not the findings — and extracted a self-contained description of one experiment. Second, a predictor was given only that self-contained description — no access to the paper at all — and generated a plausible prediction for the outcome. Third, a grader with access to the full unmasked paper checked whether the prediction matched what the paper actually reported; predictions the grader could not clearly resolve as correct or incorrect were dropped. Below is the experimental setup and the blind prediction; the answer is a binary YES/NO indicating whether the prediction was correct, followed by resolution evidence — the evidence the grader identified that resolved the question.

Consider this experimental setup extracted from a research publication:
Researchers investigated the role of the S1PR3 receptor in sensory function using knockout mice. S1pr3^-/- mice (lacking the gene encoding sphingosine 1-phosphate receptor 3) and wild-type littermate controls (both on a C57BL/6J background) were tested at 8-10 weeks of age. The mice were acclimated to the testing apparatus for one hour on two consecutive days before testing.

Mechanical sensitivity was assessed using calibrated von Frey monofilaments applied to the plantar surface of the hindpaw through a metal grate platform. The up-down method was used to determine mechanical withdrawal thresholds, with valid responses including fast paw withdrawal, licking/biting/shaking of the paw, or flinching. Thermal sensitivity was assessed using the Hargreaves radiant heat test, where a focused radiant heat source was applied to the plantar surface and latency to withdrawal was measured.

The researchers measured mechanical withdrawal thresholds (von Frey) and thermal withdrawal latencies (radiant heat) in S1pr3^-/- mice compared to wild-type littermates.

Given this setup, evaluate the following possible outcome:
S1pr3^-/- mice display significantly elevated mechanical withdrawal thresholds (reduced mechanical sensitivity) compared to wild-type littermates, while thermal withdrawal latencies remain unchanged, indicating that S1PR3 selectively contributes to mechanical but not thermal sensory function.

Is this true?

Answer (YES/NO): YES